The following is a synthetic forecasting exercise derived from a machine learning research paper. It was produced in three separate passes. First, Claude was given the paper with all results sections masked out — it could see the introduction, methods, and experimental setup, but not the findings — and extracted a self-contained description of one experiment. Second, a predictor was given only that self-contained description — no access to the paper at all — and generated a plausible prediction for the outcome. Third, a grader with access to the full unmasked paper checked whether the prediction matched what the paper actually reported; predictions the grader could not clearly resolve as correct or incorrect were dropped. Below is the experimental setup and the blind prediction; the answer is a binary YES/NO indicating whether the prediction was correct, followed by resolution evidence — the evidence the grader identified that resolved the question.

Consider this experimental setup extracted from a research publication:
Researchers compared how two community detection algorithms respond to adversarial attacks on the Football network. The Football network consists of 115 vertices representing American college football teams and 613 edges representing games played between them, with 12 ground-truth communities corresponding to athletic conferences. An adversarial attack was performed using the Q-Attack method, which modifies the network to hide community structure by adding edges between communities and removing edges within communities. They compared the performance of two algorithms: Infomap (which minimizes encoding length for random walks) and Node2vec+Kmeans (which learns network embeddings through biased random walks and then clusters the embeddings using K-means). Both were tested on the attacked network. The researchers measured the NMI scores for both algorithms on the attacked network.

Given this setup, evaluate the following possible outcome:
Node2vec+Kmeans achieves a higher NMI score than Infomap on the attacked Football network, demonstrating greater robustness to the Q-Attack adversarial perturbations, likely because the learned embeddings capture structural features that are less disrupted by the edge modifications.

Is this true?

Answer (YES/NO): YES